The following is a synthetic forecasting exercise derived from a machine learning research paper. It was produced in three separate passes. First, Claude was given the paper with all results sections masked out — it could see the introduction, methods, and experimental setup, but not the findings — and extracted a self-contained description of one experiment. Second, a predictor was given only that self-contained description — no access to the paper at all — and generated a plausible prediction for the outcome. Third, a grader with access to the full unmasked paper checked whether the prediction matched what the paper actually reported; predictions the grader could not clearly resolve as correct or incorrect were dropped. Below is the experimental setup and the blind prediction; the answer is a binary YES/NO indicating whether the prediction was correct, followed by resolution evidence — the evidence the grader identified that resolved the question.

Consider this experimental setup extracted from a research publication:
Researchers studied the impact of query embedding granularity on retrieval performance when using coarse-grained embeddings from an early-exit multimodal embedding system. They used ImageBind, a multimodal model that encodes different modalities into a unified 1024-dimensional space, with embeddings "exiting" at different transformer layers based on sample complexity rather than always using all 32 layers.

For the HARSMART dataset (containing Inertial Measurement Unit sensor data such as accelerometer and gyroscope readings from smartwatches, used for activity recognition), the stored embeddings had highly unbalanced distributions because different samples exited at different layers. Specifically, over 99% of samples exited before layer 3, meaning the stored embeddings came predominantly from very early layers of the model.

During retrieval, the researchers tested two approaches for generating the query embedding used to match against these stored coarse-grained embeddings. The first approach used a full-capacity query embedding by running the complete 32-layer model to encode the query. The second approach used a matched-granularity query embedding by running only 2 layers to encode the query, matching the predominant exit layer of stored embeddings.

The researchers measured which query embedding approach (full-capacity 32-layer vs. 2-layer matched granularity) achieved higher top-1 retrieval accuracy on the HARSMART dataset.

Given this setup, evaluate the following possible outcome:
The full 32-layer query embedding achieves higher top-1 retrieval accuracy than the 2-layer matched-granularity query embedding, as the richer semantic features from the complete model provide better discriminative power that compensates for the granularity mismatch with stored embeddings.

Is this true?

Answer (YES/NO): NO